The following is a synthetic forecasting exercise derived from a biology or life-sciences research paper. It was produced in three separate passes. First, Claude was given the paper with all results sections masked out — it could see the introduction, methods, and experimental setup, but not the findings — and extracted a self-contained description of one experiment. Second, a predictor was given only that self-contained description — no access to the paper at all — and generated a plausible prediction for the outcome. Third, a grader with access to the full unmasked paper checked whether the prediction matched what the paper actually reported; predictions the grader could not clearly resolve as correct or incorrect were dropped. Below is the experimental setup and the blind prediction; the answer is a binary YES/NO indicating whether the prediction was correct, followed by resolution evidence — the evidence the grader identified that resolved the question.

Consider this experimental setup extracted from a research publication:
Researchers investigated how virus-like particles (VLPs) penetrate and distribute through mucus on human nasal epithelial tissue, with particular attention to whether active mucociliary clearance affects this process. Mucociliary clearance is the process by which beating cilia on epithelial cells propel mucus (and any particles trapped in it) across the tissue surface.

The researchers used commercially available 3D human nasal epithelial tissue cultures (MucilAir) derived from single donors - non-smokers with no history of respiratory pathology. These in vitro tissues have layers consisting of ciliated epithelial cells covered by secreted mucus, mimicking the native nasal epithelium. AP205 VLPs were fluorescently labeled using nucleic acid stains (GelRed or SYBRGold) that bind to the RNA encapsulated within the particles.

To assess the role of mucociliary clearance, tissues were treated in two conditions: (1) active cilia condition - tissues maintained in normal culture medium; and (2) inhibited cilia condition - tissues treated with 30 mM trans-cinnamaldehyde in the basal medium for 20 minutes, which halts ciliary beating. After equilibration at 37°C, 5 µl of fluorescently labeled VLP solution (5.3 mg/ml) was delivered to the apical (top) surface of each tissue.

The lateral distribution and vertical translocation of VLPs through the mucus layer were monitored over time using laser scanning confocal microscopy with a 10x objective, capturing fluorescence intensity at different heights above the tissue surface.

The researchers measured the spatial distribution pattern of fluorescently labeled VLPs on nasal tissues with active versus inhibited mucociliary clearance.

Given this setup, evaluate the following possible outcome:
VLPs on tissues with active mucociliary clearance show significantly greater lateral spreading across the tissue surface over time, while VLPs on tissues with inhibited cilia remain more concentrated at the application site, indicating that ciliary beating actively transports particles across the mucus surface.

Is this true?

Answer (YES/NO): NO